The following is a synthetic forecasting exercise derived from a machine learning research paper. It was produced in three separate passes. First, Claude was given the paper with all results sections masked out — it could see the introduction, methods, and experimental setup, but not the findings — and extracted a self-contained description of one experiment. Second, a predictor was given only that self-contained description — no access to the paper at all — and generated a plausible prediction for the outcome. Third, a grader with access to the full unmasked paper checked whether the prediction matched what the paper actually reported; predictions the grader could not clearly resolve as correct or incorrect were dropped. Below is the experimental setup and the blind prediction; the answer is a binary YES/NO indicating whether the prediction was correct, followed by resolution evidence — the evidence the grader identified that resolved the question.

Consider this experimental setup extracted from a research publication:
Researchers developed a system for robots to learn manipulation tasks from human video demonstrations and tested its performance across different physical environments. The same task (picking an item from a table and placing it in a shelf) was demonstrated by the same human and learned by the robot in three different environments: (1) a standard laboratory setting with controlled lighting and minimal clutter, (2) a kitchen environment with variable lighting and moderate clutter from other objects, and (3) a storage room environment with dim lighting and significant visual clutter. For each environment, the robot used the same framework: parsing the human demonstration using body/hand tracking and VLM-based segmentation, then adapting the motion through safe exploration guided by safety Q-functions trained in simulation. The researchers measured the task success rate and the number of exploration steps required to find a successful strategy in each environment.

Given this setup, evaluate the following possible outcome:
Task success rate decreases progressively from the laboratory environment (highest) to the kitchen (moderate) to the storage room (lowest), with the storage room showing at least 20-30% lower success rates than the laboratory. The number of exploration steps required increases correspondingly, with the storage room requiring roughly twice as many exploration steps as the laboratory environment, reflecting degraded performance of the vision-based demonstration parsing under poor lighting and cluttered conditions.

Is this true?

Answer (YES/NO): NO